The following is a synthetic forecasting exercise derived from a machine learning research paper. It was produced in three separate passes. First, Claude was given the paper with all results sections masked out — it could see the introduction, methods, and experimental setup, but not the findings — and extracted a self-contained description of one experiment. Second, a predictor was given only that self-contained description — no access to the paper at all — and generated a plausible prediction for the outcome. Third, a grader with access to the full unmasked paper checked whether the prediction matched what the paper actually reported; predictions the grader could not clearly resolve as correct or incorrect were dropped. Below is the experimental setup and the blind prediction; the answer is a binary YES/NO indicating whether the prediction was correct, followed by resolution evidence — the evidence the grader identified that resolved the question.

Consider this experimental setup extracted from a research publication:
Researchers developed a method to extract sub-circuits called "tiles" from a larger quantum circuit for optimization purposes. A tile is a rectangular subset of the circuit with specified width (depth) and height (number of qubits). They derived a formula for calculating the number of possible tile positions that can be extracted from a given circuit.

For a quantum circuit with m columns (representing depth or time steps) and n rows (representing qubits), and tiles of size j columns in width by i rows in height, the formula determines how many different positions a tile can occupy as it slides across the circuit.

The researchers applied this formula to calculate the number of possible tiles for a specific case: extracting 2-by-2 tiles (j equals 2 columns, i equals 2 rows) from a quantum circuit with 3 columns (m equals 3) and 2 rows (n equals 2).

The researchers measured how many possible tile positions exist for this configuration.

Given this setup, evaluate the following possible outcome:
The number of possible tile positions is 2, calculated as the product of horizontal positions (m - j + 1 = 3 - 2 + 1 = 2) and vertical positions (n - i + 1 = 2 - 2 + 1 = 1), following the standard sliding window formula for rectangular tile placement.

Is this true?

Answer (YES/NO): NO